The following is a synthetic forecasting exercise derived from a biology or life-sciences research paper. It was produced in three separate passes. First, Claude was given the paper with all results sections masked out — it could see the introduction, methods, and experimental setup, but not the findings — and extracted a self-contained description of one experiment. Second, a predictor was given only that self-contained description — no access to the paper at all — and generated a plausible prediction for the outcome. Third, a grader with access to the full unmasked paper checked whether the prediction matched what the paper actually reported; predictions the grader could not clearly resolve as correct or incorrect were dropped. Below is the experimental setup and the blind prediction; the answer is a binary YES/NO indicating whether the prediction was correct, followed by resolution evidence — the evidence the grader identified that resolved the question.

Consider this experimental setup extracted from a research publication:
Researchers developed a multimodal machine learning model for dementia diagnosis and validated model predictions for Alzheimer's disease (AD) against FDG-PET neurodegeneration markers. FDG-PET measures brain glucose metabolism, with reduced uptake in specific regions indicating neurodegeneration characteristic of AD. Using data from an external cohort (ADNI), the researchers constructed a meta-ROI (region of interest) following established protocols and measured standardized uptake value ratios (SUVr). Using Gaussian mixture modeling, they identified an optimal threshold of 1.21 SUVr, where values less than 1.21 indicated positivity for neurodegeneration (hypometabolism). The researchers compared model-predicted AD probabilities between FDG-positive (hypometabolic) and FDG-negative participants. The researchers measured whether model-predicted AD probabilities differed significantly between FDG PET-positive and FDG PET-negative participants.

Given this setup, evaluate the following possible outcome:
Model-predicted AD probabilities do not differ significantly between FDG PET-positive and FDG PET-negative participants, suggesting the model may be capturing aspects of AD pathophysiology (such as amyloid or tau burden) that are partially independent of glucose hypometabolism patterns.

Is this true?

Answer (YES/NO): NO